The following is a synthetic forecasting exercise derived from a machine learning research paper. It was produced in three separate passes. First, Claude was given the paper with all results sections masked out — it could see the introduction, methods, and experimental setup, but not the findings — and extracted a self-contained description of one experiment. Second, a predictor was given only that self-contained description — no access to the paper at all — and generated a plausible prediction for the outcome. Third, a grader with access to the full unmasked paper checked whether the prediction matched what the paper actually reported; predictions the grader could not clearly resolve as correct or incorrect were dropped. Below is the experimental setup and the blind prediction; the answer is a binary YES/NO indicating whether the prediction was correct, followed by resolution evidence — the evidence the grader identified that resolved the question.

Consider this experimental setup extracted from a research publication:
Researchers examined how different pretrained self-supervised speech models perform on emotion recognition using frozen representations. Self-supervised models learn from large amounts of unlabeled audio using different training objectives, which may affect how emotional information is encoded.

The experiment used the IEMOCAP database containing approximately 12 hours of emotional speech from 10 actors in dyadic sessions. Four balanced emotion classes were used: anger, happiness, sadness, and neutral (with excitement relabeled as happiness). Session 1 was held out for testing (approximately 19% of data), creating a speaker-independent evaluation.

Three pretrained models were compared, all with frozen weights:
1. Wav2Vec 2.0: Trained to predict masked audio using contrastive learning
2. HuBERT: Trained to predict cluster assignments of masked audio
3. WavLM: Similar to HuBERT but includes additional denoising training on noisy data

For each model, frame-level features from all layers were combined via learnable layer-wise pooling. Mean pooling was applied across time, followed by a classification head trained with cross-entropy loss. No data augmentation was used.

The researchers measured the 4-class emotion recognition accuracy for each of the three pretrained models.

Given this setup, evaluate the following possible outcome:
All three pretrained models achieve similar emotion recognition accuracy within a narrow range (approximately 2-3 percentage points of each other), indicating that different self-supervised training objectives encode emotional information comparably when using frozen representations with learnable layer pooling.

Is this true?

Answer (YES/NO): NO